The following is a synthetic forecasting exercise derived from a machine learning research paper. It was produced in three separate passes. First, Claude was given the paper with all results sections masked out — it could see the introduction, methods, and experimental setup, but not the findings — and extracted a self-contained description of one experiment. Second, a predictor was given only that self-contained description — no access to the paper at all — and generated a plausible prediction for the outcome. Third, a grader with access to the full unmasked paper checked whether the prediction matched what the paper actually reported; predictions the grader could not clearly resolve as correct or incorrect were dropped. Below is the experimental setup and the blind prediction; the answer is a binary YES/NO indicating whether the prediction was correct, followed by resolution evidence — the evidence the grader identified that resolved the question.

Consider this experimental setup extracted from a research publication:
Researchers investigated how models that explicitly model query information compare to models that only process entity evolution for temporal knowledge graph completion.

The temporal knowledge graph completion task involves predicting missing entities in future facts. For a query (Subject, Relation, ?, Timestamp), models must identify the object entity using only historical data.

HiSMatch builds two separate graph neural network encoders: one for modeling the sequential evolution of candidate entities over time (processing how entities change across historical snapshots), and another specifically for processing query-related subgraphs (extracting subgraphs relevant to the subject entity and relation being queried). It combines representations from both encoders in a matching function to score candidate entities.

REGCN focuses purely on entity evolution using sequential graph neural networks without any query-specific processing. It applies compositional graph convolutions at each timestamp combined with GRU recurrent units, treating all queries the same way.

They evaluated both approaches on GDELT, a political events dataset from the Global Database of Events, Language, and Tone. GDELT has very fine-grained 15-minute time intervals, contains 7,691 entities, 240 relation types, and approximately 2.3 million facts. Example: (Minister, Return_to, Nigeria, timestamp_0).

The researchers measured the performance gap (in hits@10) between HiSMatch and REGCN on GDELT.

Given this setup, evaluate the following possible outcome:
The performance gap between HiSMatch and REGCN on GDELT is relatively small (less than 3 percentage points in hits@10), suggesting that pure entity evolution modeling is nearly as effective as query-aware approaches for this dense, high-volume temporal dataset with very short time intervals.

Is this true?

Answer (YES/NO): NO